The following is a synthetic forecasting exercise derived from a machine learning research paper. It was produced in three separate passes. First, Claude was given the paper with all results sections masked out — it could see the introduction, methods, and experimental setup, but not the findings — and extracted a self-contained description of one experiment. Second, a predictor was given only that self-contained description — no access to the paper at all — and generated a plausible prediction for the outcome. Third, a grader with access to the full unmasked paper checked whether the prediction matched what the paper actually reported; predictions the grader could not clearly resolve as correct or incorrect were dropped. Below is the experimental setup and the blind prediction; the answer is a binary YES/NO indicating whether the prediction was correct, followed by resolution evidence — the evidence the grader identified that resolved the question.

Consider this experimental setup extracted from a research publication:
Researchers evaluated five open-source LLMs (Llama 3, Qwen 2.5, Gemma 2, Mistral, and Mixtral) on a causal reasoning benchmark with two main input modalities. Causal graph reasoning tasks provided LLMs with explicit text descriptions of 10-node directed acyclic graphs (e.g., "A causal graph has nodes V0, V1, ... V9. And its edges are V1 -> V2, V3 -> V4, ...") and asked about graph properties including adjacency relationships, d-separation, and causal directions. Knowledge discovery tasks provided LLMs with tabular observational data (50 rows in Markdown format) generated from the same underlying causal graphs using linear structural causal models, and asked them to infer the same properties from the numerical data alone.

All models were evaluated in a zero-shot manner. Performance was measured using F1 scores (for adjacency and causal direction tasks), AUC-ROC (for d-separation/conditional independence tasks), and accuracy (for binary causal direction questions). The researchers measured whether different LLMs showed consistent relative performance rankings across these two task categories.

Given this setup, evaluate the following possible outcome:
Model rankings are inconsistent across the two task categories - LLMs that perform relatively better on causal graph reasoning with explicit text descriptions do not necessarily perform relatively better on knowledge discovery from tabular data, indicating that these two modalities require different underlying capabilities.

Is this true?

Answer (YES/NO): YES